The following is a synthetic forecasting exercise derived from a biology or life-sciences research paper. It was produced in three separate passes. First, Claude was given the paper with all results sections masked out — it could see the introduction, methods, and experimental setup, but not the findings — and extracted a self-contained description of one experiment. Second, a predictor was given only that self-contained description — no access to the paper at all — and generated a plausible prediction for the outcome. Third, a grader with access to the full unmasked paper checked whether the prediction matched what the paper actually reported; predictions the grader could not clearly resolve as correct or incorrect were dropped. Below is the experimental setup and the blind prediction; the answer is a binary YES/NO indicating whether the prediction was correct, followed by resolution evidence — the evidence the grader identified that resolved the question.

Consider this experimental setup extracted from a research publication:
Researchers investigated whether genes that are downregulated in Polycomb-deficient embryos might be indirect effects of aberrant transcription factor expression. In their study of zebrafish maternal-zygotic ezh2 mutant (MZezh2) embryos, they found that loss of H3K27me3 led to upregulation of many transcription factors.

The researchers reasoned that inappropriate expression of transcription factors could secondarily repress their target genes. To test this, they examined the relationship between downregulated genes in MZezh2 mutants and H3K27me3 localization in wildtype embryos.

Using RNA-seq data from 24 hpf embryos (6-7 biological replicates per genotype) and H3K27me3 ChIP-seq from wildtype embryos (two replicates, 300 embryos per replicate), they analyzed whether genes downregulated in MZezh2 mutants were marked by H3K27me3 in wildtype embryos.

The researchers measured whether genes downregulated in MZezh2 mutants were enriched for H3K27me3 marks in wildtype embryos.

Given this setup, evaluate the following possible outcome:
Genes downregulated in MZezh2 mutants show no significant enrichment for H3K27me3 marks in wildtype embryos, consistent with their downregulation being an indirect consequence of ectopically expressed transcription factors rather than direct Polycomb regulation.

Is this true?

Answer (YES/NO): YES